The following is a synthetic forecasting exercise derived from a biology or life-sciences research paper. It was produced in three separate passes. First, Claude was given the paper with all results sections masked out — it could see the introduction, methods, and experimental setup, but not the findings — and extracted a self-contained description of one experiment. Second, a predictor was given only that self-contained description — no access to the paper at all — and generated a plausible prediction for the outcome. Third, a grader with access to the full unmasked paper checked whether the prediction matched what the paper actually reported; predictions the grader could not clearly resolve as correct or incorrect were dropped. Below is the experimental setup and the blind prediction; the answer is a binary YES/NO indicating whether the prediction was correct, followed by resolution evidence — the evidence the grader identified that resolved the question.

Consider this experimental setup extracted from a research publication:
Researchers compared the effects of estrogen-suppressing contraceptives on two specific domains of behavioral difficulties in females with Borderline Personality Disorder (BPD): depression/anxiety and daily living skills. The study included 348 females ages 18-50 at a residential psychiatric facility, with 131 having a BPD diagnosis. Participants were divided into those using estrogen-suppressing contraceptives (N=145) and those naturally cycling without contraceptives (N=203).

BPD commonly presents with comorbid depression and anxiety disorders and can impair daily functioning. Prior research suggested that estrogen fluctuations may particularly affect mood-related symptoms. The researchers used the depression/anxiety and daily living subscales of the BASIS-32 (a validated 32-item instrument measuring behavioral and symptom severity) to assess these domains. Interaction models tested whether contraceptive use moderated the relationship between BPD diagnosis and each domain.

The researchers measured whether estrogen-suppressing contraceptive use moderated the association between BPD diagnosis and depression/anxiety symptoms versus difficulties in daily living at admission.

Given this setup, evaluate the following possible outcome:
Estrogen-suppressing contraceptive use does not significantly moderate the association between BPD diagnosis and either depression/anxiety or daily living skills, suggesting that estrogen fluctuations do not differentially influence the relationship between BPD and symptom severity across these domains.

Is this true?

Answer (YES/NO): NO